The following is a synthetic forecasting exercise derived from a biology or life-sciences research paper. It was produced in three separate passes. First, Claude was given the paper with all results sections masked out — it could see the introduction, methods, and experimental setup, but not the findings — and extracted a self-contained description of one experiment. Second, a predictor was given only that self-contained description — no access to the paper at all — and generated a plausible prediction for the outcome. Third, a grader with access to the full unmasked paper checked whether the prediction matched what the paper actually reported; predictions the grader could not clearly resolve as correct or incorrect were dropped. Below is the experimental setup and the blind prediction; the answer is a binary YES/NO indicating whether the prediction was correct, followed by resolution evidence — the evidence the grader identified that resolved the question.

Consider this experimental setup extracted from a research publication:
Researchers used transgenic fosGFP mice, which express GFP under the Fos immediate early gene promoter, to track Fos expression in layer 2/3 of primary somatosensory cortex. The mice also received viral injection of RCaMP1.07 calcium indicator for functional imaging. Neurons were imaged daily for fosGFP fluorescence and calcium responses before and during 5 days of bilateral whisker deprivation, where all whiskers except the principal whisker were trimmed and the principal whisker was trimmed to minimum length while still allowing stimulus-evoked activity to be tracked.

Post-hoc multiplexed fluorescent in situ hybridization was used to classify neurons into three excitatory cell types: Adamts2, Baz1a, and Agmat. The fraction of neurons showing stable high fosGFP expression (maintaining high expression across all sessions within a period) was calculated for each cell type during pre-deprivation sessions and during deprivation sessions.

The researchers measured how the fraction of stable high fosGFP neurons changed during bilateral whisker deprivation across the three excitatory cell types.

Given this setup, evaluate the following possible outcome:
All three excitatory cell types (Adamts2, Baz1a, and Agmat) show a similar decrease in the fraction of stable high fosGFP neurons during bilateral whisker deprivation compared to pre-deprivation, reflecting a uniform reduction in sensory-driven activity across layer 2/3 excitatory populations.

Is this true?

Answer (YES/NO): NO